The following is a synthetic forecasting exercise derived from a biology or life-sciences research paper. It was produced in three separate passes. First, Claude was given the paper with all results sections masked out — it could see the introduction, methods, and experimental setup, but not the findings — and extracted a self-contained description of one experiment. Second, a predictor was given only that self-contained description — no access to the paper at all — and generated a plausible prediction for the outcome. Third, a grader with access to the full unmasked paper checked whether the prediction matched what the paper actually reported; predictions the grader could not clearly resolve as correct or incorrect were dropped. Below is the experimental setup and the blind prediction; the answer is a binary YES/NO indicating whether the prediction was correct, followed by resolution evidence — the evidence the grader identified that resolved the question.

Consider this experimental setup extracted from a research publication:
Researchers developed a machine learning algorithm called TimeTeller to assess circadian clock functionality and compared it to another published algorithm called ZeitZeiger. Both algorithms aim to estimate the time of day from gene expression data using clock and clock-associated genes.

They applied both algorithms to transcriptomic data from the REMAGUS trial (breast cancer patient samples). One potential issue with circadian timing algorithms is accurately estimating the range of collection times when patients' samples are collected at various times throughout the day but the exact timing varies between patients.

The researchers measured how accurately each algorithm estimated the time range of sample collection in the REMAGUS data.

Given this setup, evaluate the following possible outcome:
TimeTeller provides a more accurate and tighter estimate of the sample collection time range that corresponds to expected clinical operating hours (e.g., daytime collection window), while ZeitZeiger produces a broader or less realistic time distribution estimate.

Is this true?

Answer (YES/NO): NO